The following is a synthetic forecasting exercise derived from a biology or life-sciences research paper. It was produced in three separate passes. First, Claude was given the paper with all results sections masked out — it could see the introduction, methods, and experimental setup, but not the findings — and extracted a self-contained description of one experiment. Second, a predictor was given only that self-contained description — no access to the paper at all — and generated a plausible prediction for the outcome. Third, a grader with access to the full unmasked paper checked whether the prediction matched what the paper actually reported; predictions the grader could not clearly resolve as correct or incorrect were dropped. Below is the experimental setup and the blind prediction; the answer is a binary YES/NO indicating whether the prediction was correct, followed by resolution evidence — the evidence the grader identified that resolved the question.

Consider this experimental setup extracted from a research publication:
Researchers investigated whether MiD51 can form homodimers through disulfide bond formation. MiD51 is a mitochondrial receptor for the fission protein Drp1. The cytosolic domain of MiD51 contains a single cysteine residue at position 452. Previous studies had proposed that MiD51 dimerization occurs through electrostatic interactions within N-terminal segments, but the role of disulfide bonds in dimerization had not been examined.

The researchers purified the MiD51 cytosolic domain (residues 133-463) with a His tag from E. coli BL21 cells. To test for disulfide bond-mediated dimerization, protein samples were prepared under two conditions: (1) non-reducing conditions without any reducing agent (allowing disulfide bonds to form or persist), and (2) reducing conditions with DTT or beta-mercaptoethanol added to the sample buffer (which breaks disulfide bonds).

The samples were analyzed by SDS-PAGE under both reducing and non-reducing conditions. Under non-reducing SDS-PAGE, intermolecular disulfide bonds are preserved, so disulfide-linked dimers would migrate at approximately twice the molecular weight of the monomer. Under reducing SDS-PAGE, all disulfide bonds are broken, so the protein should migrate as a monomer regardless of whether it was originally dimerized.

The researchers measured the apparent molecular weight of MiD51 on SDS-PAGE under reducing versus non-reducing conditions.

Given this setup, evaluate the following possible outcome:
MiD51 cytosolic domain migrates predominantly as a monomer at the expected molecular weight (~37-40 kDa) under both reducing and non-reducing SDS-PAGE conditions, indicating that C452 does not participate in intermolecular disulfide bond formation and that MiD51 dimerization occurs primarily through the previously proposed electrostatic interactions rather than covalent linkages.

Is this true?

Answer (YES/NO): NO